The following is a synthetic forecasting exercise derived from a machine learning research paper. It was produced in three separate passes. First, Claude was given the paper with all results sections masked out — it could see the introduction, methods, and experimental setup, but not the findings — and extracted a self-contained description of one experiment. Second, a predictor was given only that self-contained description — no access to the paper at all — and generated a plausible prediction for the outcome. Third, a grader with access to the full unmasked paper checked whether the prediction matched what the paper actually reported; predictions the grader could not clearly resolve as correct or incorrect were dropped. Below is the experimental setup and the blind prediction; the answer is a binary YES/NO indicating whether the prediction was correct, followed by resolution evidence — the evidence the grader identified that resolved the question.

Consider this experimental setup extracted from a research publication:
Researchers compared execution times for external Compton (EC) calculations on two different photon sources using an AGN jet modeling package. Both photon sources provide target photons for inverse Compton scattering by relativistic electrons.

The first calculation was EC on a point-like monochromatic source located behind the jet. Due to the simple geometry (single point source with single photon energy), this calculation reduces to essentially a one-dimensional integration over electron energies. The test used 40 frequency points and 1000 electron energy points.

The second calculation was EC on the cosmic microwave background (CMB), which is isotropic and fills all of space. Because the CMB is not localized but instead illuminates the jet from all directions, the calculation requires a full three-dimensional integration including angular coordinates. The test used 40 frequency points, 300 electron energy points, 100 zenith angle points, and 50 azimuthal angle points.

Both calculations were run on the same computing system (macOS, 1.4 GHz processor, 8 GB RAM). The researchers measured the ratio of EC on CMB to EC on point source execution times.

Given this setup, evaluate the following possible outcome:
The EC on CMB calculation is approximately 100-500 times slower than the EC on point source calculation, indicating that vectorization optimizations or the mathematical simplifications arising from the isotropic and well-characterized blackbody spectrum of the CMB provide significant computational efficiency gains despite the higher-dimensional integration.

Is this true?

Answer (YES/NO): NO